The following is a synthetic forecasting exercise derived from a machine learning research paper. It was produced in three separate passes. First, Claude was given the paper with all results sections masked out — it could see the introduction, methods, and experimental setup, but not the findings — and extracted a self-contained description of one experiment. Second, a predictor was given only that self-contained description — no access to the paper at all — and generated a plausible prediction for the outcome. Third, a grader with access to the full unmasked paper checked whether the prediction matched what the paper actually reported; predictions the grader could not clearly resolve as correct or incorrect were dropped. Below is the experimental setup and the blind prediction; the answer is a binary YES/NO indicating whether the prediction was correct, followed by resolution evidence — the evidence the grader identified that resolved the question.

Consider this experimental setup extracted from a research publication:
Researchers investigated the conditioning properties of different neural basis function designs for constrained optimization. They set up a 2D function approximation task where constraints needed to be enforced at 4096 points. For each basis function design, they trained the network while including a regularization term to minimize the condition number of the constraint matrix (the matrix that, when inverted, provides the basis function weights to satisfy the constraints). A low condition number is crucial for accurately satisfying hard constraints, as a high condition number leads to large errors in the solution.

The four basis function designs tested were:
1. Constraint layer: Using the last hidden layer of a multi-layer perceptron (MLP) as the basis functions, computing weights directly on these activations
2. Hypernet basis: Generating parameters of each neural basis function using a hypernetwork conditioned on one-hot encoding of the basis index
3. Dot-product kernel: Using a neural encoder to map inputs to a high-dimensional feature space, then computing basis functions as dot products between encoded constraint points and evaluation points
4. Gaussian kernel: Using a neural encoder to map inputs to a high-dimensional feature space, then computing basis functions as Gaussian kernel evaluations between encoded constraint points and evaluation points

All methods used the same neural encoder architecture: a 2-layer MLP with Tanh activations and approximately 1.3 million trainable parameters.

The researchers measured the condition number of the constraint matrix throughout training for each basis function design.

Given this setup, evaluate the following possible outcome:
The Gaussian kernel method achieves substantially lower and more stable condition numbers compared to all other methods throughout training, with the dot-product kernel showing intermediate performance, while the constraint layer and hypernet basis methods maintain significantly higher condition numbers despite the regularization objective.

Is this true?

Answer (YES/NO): NO